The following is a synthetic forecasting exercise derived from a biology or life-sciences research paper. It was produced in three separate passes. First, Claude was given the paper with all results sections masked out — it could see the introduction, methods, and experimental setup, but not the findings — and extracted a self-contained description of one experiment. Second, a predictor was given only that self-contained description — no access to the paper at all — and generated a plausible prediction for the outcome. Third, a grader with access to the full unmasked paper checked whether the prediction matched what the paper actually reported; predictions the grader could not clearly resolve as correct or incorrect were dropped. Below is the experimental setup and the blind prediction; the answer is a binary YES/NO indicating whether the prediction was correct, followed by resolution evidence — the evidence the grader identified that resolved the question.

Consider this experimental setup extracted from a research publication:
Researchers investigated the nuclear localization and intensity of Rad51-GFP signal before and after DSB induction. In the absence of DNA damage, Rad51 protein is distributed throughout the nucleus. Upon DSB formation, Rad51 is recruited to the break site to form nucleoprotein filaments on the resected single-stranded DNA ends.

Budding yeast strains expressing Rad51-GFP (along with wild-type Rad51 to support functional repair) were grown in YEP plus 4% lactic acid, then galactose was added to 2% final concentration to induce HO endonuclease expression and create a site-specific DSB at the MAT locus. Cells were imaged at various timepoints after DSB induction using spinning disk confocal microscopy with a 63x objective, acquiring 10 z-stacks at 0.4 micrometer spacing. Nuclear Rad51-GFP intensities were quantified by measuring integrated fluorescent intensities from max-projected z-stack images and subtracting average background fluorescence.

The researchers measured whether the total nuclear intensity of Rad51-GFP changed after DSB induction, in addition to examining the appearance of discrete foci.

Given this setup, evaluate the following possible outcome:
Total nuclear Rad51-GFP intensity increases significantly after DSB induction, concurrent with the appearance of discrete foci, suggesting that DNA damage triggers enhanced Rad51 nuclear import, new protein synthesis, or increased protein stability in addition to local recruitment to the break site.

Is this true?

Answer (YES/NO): YES